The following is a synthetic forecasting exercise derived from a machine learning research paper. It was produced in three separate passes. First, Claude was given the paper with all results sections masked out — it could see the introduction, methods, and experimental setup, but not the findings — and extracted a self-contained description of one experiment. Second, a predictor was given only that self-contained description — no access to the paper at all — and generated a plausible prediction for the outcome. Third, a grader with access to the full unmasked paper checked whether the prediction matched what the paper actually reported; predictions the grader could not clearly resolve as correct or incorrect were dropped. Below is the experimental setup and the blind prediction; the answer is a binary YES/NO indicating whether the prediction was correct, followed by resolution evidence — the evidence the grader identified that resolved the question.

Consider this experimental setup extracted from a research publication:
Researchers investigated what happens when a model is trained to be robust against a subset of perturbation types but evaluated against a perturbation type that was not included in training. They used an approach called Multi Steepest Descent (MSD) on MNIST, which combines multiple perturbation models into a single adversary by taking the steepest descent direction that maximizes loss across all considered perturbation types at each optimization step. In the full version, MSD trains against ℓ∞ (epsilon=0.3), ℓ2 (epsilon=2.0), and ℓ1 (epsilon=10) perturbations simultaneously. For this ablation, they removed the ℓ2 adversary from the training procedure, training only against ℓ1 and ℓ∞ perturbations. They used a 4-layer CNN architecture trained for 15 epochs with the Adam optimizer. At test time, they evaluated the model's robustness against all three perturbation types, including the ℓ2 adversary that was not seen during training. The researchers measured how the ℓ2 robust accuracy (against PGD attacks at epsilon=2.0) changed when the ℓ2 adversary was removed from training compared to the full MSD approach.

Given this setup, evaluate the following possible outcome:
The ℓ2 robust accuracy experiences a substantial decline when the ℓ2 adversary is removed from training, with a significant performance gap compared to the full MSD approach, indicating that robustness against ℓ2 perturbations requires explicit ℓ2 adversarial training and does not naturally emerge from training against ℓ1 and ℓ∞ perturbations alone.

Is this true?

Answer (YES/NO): NO